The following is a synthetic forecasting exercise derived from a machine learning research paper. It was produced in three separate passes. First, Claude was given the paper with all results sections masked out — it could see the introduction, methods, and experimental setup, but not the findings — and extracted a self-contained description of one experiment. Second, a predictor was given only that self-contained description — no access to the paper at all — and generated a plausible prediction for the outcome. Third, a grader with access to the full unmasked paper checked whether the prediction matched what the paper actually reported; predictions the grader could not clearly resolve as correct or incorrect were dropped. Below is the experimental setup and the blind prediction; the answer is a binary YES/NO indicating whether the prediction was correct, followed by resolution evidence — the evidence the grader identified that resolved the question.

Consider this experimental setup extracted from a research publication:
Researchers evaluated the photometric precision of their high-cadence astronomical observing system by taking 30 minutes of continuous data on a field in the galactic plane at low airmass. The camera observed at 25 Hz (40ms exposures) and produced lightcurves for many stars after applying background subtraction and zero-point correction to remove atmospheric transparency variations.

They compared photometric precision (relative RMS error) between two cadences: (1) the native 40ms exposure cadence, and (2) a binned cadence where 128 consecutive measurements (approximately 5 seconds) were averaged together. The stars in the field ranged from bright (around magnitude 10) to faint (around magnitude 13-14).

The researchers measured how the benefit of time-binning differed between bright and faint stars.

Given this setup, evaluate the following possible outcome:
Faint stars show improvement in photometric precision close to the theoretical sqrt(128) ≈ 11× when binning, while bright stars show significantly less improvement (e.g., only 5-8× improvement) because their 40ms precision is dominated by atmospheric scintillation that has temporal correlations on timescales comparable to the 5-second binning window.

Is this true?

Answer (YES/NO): YES